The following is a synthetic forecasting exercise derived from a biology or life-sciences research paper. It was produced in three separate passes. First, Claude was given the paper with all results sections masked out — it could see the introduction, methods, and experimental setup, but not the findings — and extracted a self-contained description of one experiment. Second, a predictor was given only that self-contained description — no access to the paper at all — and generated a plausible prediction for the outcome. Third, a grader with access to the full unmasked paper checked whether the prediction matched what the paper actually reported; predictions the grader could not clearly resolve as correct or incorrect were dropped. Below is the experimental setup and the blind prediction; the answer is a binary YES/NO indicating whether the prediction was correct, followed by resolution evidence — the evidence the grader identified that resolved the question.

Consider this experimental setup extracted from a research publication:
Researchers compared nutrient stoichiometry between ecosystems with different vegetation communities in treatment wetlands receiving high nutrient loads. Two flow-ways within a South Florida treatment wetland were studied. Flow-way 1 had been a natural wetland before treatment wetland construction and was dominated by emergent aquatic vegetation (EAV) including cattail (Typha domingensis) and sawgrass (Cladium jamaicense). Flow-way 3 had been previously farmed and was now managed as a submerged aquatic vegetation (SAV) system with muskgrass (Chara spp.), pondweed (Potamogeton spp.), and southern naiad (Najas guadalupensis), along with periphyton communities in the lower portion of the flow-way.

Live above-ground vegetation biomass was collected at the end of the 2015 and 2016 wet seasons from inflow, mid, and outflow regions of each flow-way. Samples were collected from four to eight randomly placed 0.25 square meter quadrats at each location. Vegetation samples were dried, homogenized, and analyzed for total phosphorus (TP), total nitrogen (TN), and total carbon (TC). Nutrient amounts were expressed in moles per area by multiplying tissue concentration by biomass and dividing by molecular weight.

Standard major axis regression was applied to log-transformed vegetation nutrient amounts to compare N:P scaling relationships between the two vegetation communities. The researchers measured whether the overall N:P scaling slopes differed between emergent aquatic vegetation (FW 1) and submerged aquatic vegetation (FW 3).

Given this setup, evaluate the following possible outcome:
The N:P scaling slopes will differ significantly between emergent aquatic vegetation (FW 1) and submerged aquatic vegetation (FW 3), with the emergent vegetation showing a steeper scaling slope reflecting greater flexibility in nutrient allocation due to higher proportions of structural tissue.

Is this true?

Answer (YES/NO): NO